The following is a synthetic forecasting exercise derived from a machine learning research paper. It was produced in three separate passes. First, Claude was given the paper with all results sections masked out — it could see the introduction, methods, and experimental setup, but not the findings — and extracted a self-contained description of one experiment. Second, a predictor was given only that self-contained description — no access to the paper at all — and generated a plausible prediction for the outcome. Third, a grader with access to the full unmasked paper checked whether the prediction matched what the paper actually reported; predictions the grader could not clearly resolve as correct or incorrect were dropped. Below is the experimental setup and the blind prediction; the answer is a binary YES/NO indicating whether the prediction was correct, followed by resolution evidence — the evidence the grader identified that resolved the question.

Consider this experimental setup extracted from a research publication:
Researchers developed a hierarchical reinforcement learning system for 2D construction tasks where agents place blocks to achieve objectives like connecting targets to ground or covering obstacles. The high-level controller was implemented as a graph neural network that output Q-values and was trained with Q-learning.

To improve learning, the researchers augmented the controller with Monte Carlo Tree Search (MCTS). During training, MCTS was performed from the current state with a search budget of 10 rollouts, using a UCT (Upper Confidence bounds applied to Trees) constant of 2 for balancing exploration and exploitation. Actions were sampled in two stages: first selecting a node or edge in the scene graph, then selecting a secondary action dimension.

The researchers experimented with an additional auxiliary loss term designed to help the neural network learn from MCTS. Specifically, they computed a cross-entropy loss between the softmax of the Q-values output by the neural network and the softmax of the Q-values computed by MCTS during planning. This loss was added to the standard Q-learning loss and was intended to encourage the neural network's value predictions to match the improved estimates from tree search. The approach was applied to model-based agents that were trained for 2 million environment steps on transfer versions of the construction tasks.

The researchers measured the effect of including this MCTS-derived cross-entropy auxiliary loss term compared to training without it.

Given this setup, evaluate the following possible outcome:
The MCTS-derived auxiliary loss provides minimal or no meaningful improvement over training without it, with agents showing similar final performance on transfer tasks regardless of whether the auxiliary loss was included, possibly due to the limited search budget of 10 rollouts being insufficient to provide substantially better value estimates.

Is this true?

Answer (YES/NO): NO